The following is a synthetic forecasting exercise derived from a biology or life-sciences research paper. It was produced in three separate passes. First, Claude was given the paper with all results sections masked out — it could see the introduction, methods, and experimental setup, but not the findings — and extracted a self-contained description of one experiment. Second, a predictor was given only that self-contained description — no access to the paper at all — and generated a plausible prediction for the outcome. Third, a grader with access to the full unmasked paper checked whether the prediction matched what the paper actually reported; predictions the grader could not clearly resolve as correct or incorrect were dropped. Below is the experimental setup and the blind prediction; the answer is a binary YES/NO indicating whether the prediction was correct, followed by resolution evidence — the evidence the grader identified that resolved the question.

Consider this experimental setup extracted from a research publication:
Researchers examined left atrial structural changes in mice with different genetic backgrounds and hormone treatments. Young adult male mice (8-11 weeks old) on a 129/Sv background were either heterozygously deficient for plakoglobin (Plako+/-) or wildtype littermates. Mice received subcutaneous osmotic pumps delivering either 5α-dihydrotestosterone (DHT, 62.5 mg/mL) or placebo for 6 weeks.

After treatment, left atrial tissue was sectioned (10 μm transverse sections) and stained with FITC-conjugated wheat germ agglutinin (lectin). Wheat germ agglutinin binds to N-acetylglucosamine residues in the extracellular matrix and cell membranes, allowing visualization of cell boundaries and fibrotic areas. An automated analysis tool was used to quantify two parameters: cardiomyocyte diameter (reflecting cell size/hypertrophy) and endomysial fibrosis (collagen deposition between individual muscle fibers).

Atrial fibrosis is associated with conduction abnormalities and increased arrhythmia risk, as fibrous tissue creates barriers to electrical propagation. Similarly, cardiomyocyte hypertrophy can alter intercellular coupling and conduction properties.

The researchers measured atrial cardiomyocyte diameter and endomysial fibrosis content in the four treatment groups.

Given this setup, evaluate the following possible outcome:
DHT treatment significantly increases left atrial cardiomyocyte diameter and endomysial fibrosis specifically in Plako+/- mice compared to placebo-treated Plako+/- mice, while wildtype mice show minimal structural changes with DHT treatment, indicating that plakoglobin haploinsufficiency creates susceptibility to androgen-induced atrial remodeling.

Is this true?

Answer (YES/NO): NO